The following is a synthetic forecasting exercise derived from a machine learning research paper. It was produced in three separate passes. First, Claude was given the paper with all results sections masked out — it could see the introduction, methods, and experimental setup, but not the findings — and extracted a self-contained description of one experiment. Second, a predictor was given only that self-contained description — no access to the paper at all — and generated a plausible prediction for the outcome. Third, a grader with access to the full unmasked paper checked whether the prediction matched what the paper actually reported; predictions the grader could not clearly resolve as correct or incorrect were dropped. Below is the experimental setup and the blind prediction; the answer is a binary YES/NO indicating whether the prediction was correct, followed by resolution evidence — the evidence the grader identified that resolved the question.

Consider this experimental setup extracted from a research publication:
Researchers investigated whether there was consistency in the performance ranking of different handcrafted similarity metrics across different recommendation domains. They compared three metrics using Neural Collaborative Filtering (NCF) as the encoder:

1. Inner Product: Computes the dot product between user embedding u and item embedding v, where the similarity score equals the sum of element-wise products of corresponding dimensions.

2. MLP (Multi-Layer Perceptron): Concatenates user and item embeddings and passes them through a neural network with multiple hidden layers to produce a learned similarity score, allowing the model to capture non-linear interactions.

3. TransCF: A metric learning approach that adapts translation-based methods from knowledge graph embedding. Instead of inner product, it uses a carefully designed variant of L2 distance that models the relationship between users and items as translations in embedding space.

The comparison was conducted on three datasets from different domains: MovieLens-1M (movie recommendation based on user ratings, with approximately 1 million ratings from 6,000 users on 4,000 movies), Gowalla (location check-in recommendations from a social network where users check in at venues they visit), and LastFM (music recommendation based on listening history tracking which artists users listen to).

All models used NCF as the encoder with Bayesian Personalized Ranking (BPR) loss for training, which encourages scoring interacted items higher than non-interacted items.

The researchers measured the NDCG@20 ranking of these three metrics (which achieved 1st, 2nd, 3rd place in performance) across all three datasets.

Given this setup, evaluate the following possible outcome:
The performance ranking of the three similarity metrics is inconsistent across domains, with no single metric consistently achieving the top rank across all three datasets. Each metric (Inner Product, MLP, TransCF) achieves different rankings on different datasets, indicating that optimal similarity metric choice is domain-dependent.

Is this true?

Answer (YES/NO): NO